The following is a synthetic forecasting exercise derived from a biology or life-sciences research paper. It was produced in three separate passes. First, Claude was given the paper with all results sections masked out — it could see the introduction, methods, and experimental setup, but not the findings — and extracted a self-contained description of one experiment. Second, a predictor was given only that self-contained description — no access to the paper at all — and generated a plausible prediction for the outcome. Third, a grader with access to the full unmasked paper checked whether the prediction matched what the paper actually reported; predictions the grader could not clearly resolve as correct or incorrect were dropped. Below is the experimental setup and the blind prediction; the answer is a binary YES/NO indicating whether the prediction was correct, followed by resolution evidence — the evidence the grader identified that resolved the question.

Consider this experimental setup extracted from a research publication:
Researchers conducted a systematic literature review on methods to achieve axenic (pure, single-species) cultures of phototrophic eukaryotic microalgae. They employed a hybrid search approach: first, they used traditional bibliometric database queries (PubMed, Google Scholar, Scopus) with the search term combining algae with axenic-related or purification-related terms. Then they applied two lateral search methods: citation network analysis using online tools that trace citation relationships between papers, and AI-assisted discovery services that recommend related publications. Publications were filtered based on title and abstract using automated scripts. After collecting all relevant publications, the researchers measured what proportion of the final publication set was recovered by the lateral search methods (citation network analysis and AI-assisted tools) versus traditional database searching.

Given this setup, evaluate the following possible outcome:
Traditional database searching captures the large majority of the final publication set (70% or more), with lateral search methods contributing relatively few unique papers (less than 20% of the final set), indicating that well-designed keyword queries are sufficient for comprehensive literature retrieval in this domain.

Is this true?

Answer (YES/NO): YES